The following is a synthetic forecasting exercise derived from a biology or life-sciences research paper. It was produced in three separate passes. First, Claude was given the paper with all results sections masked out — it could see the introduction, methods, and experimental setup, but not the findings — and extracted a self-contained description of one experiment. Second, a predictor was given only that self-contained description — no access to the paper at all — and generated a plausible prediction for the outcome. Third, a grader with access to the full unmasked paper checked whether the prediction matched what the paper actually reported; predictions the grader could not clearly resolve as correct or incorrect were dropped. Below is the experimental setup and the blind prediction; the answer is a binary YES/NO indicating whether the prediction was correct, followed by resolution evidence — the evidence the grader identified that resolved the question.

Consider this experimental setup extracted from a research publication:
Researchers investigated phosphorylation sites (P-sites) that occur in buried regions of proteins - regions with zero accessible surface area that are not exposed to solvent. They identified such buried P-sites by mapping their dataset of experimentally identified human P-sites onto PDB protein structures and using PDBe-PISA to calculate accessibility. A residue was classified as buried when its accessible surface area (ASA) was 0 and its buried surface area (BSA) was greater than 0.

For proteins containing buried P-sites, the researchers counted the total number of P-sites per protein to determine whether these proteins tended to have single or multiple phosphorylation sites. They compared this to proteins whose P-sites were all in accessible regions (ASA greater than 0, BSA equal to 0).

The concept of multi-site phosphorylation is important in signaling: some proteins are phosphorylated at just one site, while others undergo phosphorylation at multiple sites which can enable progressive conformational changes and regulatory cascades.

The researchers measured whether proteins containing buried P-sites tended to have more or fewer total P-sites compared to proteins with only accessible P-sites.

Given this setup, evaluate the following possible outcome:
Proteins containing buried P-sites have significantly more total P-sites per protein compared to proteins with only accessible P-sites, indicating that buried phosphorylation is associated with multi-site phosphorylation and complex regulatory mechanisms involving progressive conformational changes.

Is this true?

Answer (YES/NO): YES